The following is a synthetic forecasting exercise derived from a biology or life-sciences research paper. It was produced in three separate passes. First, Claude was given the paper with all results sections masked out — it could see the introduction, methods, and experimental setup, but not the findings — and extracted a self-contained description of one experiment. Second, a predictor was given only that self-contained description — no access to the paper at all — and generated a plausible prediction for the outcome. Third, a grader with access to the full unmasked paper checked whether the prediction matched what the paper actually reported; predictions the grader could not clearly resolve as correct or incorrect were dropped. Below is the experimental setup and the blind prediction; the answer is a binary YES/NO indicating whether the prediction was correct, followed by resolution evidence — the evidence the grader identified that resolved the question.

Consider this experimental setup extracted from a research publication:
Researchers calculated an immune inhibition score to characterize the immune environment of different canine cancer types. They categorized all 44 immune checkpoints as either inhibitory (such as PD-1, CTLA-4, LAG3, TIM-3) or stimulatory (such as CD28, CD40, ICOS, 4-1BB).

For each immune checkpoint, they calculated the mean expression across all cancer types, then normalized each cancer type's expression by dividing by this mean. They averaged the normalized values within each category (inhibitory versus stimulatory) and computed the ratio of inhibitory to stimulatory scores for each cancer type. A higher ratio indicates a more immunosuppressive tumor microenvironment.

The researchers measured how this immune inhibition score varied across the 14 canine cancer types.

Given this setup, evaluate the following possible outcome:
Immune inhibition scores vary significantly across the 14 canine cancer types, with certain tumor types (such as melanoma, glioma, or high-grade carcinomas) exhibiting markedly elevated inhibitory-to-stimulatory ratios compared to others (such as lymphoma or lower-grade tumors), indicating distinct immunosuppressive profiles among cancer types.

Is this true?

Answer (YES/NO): NO